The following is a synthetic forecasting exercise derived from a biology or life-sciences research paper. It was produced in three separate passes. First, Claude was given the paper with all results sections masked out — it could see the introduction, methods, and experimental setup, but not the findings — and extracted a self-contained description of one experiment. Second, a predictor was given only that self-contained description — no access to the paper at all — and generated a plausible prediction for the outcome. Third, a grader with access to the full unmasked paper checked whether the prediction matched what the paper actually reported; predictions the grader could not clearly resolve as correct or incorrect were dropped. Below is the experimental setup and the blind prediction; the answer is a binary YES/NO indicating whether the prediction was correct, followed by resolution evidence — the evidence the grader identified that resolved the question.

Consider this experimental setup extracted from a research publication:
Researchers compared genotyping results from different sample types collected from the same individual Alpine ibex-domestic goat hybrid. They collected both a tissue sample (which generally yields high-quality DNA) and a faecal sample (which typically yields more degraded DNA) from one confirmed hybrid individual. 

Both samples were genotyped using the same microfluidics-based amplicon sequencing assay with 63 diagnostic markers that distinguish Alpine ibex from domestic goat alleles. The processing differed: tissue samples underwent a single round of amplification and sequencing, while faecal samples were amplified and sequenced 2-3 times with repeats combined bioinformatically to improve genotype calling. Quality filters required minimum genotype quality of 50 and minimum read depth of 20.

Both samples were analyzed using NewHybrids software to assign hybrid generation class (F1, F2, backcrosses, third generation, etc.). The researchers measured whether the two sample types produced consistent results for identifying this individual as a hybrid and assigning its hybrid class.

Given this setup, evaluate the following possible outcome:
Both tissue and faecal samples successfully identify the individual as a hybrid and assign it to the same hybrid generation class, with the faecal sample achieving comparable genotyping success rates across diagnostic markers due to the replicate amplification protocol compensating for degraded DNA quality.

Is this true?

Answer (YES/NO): NO